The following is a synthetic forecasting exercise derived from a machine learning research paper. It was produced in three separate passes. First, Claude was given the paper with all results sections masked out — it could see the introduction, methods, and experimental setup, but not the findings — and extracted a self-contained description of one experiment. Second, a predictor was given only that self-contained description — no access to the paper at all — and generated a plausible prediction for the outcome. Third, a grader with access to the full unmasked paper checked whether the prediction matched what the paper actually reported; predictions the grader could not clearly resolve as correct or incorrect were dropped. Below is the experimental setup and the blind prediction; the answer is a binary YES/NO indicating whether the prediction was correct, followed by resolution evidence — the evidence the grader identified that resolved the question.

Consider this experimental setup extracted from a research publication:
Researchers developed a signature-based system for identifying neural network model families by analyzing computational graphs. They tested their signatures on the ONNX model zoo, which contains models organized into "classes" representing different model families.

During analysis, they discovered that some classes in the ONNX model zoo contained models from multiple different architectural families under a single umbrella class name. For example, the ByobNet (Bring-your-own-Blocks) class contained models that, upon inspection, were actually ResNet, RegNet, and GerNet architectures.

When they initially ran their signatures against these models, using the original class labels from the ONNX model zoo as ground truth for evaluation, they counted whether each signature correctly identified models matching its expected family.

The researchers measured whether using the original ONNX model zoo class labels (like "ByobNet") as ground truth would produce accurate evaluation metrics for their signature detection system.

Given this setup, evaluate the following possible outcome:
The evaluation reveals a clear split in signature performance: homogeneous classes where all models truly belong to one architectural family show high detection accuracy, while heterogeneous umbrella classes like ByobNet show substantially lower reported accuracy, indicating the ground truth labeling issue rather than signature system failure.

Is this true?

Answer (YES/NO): NO